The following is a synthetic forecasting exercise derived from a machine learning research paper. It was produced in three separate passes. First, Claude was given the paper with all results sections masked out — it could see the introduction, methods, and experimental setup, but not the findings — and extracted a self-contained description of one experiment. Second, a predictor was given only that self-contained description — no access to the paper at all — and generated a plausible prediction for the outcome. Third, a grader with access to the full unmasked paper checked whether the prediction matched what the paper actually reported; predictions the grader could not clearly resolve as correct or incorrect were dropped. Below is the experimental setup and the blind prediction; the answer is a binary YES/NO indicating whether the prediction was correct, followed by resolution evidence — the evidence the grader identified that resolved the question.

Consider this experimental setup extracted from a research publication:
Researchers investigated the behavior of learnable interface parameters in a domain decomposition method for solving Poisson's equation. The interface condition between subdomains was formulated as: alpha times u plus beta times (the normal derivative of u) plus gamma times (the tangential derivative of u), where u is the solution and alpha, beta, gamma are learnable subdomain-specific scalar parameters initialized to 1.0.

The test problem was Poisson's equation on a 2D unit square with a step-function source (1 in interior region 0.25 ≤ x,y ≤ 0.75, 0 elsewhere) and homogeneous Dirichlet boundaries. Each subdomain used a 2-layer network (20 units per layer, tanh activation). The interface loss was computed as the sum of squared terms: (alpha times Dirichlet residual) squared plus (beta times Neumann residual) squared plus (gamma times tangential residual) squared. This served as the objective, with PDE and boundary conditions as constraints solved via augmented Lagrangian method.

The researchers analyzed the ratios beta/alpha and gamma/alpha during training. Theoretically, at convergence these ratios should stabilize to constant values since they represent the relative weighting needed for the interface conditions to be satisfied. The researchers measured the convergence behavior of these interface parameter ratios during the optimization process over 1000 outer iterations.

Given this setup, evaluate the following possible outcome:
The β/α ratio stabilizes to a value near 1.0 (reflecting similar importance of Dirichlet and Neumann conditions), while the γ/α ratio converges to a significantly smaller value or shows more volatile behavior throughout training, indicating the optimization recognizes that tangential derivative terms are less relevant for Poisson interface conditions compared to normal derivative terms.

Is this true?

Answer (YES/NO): NO